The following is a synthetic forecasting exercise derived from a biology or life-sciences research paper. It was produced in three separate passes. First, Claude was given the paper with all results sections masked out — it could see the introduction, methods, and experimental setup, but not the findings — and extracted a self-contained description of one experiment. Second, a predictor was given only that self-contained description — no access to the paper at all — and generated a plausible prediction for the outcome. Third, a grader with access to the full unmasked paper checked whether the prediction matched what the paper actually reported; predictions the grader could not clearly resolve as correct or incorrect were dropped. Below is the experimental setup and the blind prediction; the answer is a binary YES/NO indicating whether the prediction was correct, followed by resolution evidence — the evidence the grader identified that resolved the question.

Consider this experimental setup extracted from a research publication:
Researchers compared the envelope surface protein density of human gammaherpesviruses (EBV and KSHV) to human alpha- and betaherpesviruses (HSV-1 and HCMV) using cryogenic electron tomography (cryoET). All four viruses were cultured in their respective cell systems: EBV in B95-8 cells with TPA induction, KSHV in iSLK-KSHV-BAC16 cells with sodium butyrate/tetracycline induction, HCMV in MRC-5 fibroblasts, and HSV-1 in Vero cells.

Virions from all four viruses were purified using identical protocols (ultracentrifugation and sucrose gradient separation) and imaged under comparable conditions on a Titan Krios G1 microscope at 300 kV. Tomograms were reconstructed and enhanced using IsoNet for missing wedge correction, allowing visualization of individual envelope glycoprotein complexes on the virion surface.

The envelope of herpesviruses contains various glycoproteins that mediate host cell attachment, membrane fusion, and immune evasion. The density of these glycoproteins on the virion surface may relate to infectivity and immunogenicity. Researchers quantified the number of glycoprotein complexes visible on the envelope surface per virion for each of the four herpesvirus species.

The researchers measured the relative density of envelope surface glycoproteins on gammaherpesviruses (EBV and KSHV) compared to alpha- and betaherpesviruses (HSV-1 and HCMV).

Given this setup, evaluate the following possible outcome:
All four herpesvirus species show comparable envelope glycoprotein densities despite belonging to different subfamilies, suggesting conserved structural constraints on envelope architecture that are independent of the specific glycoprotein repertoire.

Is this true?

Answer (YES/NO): NO